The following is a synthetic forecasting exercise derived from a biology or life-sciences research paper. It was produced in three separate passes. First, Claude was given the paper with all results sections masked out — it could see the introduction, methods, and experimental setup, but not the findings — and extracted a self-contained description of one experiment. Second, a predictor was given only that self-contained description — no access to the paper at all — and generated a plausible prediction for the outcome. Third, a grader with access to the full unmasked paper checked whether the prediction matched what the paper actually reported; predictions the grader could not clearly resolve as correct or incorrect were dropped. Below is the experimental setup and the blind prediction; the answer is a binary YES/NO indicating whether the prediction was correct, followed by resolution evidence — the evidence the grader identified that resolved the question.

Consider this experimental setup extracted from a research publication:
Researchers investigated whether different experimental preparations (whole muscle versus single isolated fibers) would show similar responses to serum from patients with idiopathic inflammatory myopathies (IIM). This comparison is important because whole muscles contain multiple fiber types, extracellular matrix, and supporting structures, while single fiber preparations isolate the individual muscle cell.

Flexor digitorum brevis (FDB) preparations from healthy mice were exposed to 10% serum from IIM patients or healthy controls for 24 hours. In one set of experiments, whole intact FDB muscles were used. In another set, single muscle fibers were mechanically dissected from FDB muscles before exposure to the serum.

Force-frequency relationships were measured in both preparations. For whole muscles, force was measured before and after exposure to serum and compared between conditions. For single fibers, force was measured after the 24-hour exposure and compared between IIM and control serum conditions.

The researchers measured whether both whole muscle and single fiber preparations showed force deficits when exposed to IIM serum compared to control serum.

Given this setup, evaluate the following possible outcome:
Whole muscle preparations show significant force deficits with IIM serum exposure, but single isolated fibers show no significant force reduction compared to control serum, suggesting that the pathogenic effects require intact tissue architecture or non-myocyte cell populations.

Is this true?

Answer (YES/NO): NO